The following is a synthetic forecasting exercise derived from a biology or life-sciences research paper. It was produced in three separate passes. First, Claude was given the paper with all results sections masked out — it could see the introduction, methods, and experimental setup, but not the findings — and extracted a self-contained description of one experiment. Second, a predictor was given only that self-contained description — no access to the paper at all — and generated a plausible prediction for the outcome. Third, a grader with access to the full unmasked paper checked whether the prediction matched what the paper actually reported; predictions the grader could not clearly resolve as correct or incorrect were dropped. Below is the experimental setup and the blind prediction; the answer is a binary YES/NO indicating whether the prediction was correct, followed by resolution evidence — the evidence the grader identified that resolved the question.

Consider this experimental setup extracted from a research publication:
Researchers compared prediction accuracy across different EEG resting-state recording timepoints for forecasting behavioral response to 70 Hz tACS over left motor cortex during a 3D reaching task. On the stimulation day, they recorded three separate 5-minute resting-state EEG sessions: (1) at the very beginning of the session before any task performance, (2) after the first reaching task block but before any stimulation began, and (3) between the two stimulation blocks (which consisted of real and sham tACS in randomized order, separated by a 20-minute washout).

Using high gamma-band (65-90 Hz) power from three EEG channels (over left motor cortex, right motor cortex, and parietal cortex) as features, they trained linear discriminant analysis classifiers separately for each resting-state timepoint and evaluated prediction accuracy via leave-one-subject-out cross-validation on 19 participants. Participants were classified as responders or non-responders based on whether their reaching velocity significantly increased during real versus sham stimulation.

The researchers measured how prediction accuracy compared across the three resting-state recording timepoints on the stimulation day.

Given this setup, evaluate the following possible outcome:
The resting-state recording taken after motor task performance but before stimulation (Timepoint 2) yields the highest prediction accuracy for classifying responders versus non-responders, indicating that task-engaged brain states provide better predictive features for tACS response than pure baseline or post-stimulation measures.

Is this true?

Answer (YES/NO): YES